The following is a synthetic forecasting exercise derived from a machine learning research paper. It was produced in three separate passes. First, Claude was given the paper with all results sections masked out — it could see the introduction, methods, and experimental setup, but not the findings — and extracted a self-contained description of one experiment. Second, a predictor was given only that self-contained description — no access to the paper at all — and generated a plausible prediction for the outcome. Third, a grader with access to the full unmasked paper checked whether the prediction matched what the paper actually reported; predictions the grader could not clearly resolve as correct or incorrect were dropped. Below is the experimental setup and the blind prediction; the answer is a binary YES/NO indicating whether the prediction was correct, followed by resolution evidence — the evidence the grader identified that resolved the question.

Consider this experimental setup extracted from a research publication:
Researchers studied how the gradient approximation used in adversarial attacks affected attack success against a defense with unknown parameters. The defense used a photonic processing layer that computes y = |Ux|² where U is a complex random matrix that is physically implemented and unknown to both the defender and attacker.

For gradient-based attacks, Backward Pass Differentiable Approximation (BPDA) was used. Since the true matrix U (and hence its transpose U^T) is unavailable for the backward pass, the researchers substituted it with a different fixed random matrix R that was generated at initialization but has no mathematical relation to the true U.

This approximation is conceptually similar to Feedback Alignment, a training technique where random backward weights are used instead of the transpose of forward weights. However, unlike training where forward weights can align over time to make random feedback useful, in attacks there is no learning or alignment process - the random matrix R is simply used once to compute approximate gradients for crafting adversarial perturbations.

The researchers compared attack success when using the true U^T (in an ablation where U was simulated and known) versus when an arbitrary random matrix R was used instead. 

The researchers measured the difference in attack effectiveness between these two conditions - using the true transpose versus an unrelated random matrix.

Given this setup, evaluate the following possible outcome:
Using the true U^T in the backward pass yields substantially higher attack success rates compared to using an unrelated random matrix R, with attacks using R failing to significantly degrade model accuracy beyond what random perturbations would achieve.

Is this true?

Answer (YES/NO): YES